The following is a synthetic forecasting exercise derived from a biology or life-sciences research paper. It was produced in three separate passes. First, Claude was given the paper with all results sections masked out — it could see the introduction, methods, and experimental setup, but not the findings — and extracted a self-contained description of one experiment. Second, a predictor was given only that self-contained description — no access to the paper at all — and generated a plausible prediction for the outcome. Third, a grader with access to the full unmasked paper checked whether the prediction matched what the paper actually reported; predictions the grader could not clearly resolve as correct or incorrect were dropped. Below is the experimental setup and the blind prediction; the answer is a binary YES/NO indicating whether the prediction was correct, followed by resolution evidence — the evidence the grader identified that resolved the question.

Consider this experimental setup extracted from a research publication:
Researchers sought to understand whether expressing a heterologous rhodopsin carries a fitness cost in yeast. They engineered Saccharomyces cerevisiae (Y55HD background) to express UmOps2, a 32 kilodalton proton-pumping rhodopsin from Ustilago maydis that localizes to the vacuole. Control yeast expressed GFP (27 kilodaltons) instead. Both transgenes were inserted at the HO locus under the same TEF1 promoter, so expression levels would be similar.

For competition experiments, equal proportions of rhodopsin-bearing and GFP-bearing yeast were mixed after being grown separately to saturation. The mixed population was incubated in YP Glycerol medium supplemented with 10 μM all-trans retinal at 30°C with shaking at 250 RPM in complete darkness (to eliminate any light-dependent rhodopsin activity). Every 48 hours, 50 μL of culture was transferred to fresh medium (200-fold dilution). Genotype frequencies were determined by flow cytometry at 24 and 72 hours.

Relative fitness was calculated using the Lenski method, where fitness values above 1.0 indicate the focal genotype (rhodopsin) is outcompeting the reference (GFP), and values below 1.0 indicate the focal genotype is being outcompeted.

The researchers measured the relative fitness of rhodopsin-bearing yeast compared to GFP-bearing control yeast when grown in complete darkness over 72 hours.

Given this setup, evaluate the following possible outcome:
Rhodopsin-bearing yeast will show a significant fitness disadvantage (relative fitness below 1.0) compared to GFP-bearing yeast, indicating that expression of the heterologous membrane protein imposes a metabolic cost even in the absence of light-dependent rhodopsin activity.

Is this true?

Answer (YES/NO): YES